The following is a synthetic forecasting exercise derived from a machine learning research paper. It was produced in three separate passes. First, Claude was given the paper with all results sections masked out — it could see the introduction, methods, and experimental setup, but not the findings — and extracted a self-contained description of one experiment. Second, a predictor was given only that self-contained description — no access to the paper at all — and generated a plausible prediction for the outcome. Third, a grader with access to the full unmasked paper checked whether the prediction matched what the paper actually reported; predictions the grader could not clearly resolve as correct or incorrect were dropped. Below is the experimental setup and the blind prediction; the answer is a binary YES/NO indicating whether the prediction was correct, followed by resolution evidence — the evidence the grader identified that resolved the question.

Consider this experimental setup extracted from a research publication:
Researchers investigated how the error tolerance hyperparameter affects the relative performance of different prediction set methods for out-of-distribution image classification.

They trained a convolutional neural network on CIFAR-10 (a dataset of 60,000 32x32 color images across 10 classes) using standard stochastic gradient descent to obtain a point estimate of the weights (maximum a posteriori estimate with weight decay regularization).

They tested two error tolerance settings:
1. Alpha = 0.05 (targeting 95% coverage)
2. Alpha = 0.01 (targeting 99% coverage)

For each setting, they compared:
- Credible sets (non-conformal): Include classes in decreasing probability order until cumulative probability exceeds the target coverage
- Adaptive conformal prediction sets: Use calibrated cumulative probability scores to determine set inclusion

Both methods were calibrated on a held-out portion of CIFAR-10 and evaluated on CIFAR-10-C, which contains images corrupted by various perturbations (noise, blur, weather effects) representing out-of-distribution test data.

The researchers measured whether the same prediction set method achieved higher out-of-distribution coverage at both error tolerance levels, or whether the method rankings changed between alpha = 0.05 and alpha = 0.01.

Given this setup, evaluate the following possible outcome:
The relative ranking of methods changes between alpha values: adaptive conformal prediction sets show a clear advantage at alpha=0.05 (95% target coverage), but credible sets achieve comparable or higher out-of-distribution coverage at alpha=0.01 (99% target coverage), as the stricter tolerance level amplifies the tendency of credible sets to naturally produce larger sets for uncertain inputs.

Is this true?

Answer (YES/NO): NO